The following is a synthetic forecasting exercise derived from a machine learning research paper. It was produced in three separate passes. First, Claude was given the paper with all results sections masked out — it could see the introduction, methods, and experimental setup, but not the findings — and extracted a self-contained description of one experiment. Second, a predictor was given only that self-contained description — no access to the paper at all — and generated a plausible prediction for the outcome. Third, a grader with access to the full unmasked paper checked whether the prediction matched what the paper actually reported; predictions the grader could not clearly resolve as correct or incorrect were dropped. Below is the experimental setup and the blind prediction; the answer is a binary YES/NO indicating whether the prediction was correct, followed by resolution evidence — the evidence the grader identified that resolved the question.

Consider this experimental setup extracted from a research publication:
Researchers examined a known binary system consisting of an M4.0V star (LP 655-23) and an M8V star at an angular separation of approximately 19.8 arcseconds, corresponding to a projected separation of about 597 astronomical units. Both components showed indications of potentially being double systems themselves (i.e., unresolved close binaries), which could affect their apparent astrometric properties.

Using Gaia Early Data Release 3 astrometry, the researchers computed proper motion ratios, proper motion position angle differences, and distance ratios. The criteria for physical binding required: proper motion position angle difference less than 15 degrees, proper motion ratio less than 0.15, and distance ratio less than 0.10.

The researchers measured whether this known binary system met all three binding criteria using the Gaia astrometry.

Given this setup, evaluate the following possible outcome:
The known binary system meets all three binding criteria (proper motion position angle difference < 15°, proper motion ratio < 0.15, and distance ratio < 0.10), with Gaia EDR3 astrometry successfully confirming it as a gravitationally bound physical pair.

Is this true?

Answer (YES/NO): YES